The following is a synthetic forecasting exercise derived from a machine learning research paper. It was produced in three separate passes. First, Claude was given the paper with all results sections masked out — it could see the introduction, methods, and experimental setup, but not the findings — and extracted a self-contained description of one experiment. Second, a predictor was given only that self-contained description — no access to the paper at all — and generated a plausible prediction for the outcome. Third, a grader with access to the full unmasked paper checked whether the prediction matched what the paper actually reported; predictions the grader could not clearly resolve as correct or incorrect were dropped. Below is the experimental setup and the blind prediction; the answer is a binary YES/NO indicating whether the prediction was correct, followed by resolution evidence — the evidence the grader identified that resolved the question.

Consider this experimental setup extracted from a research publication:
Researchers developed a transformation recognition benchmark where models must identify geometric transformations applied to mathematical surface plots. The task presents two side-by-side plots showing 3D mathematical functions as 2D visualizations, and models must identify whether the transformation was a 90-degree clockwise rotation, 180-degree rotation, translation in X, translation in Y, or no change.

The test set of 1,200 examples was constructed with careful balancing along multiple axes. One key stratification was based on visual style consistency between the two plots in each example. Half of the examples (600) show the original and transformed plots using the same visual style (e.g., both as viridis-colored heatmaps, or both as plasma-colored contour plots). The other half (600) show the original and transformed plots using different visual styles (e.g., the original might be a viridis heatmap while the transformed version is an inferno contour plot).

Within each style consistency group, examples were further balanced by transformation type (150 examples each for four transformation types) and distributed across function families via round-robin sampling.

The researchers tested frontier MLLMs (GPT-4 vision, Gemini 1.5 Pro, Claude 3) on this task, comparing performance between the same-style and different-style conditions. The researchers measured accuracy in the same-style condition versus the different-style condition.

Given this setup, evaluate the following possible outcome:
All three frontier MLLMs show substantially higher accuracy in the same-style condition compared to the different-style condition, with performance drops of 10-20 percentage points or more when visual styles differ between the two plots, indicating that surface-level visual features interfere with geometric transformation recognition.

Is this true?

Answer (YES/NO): NO